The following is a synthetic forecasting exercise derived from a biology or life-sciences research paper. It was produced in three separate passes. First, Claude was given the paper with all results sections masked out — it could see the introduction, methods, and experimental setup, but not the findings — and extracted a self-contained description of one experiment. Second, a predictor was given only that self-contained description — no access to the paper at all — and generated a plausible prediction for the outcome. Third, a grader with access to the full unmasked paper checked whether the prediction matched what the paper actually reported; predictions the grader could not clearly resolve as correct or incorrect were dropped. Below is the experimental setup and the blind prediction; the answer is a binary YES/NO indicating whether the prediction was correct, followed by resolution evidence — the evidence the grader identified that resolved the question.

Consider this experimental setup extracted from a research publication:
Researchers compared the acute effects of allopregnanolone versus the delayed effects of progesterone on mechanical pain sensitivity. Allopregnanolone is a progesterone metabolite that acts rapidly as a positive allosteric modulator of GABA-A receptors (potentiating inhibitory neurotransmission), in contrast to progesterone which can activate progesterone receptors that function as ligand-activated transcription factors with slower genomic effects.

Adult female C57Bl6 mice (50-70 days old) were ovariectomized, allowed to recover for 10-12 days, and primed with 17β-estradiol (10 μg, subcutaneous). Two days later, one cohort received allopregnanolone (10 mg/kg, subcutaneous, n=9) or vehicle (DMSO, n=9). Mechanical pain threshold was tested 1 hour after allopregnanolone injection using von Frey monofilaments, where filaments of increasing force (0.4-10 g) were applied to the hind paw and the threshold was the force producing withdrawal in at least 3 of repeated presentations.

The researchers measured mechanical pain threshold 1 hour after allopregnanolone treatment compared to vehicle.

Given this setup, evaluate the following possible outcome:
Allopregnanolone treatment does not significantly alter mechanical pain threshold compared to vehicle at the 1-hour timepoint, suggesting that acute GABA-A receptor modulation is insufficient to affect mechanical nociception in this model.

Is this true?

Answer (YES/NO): NO